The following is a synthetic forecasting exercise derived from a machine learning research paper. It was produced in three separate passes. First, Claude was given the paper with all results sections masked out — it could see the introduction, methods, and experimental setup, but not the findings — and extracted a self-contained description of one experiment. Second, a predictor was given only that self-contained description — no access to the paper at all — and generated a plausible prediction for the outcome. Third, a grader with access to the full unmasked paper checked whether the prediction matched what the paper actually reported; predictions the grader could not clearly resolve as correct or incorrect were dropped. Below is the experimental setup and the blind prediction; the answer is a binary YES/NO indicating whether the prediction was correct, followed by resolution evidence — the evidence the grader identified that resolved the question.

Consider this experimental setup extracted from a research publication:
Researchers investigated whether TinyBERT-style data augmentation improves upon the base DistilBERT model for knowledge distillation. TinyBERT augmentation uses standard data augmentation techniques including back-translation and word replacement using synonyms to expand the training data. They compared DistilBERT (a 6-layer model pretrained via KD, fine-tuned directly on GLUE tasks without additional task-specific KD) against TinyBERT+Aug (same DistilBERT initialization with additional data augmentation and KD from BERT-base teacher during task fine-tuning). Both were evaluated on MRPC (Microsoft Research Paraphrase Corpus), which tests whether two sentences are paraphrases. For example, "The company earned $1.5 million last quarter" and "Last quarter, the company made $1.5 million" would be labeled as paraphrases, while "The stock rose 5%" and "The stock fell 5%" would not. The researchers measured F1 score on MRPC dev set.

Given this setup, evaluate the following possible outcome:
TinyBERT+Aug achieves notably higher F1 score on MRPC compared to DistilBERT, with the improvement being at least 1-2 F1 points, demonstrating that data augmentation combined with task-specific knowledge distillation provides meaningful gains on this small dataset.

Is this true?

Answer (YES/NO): NO